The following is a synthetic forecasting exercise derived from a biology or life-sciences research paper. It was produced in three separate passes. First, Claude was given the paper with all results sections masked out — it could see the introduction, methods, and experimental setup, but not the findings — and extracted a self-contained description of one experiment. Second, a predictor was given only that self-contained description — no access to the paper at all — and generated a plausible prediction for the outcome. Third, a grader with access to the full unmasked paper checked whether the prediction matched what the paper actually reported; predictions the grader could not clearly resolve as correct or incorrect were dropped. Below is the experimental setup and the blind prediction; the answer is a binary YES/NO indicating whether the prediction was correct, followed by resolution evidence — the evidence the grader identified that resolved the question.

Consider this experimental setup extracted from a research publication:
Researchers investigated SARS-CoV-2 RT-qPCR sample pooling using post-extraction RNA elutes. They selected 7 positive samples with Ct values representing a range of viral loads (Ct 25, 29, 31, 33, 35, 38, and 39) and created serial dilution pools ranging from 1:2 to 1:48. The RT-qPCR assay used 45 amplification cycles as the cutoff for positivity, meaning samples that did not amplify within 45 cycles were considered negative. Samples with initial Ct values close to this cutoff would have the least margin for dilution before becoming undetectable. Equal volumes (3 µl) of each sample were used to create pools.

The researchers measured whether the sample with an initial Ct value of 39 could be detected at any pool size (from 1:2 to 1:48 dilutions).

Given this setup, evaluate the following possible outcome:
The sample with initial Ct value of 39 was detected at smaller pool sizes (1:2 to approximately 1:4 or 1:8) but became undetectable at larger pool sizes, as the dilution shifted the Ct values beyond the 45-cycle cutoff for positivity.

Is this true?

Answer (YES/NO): YES